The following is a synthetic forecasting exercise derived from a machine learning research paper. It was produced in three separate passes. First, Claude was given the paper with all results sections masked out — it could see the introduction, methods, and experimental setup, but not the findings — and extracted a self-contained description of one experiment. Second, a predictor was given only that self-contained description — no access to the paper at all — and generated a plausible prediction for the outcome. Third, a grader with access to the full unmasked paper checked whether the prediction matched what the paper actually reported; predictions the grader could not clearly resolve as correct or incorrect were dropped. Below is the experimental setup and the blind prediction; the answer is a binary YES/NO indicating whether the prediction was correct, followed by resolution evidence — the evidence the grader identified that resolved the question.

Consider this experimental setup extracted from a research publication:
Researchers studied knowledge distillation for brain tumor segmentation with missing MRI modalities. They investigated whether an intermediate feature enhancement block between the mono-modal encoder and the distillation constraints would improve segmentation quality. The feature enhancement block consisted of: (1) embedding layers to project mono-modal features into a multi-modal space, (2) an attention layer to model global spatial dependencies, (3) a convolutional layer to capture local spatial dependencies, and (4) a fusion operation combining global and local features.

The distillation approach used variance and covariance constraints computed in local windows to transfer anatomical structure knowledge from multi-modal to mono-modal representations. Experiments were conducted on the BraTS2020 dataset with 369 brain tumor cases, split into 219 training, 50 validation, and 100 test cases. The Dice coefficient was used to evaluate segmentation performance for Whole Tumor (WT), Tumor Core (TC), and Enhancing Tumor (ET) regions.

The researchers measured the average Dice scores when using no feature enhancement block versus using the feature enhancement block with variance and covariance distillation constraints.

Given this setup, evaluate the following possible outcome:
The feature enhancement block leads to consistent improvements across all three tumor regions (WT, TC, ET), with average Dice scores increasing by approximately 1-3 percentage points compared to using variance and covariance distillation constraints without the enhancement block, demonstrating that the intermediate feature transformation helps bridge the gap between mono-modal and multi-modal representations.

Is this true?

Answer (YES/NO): NO